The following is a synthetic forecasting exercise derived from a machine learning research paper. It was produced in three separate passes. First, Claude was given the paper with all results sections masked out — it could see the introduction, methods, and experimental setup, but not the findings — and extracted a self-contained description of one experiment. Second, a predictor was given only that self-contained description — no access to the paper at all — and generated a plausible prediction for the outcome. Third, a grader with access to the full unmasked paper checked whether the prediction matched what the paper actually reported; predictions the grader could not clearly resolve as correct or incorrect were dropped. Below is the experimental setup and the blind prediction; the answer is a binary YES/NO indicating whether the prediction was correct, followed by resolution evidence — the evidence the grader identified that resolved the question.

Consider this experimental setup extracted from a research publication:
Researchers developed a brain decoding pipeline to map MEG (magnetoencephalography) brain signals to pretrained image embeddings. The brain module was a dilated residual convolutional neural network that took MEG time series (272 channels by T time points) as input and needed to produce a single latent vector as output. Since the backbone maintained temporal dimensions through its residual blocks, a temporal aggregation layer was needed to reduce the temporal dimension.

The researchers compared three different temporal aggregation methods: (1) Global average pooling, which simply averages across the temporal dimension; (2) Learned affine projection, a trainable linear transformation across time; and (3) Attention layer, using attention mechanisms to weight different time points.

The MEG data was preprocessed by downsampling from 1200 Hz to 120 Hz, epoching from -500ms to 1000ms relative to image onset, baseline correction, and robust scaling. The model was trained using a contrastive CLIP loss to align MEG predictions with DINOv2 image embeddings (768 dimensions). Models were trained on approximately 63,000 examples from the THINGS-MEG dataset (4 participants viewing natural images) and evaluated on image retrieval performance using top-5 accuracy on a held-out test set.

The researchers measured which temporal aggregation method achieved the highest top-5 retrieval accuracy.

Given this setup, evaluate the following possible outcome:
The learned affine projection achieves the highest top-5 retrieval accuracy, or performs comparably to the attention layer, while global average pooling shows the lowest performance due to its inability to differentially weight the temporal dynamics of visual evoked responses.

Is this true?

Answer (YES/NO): YES